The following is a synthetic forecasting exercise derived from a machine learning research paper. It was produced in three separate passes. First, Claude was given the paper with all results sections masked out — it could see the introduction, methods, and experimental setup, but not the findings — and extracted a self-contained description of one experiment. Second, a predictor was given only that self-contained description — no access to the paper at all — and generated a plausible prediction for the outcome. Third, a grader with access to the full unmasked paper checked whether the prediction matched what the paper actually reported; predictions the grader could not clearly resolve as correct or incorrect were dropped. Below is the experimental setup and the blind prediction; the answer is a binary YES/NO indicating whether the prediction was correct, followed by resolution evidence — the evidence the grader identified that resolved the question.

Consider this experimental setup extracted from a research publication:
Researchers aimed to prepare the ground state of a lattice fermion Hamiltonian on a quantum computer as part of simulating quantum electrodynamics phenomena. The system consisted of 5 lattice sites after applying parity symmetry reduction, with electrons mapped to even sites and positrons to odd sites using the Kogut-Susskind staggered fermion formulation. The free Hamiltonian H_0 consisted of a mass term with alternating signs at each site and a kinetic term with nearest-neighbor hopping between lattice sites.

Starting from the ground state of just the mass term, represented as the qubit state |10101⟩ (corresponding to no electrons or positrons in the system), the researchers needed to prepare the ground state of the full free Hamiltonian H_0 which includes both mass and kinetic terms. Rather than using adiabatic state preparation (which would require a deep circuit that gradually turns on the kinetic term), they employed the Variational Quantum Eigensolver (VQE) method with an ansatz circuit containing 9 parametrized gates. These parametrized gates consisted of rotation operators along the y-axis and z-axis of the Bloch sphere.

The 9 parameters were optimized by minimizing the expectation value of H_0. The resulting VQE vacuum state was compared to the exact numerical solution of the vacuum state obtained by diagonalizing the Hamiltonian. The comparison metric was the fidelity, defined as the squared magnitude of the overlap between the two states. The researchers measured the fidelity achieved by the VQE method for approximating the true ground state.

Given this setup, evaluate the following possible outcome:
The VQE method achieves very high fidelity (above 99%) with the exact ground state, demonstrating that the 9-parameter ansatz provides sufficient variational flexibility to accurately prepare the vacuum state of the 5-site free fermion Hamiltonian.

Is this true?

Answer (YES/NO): YES